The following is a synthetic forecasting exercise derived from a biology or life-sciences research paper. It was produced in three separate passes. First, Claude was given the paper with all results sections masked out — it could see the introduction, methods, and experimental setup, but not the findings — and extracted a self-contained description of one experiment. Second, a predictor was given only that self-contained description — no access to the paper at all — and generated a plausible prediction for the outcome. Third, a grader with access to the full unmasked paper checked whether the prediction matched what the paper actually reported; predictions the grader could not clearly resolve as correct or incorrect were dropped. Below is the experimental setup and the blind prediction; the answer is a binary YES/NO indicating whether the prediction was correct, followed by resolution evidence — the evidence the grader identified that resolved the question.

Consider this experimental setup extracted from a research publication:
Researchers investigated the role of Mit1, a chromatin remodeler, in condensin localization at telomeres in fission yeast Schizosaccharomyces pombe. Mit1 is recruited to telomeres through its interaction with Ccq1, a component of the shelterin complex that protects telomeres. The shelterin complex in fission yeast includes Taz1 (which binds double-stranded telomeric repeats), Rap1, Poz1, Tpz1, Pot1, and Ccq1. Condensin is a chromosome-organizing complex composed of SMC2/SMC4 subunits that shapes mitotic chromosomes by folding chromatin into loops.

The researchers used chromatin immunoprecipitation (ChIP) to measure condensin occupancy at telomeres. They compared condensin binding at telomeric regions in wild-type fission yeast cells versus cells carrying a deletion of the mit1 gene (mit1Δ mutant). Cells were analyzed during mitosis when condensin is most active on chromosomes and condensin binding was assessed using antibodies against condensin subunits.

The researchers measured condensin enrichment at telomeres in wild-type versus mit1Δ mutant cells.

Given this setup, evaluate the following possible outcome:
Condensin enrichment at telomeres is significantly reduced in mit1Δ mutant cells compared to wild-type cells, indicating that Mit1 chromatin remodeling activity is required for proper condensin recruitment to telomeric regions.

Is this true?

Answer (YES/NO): NO